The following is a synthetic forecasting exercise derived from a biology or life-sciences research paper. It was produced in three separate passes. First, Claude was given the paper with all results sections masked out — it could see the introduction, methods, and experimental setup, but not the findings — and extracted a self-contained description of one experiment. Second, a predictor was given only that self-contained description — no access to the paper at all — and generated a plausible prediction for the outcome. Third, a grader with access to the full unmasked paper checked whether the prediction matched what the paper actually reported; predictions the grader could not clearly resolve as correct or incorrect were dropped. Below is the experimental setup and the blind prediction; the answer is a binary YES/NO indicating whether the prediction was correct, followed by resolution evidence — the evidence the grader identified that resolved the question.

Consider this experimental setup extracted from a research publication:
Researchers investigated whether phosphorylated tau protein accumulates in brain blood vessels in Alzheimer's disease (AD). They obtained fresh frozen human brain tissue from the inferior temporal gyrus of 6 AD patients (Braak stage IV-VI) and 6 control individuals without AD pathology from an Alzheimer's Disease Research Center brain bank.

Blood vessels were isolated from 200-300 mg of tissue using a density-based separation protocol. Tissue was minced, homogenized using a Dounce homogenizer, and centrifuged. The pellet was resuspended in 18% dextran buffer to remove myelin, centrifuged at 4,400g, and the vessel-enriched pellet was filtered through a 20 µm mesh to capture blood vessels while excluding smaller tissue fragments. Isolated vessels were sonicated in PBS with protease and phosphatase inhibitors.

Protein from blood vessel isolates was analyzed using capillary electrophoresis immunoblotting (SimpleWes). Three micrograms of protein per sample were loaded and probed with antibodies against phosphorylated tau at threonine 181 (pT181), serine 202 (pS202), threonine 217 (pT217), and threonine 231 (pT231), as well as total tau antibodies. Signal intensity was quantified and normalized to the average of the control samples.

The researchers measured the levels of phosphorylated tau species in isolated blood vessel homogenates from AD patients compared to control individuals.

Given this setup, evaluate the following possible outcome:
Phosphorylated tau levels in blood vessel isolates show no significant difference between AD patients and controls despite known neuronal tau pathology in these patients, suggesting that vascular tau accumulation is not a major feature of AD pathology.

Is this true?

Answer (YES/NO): NO